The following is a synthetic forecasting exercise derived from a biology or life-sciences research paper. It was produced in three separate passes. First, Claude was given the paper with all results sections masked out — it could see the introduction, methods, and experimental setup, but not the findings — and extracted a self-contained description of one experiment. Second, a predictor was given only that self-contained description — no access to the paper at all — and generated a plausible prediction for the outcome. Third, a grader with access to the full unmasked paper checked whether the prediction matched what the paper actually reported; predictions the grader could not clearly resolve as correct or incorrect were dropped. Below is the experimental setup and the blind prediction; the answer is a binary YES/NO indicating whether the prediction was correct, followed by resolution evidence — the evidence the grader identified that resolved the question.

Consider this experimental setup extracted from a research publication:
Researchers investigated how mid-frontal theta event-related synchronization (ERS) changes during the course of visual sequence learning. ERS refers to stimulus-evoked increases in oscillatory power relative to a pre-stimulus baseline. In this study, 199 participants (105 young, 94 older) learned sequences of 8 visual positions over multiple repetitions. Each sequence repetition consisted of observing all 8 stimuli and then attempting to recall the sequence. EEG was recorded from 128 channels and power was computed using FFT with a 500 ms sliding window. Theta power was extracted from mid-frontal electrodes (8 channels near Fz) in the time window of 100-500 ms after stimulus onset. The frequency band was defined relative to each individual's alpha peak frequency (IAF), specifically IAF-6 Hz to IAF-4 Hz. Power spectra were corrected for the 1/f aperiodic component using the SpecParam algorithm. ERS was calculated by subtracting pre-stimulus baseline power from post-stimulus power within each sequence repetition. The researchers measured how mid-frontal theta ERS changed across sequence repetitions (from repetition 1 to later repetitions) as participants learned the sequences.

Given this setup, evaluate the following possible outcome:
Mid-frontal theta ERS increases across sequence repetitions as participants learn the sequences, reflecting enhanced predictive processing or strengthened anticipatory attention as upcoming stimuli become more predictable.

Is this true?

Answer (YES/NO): NO